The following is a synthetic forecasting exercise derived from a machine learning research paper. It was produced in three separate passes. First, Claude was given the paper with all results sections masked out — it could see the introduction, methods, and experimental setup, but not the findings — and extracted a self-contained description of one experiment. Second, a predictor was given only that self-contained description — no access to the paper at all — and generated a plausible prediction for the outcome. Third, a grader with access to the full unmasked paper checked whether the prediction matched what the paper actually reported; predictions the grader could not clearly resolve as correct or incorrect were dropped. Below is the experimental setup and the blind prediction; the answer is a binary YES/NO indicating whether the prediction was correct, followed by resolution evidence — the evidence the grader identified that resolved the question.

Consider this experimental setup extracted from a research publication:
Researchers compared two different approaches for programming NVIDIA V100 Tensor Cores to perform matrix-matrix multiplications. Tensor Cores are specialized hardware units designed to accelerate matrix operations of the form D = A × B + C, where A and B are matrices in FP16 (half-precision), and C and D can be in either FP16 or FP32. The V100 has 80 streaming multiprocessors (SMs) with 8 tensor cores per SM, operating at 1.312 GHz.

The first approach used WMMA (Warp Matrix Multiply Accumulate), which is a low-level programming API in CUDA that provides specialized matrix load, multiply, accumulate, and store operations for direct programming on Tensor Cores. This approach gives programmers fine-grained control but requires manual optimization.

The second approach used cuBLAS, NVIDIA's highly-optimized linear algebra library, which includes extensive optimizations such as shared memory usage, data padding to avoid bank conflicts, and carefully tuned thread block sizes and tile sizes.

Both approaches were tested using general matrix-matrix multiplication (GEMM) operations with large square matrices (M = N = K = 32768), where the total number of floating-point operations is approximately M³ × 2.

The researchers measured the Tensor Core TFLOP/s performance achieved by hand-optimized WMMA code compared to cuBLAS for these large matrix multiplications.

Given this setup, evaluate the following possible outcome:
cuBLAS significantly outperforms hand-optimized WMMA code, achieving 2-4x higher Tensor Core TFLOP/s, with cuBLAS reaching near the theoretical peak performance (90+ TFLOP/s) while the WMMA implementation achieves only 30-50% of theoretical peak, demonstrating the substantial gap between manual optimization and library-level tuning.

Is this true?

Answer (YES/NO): NO